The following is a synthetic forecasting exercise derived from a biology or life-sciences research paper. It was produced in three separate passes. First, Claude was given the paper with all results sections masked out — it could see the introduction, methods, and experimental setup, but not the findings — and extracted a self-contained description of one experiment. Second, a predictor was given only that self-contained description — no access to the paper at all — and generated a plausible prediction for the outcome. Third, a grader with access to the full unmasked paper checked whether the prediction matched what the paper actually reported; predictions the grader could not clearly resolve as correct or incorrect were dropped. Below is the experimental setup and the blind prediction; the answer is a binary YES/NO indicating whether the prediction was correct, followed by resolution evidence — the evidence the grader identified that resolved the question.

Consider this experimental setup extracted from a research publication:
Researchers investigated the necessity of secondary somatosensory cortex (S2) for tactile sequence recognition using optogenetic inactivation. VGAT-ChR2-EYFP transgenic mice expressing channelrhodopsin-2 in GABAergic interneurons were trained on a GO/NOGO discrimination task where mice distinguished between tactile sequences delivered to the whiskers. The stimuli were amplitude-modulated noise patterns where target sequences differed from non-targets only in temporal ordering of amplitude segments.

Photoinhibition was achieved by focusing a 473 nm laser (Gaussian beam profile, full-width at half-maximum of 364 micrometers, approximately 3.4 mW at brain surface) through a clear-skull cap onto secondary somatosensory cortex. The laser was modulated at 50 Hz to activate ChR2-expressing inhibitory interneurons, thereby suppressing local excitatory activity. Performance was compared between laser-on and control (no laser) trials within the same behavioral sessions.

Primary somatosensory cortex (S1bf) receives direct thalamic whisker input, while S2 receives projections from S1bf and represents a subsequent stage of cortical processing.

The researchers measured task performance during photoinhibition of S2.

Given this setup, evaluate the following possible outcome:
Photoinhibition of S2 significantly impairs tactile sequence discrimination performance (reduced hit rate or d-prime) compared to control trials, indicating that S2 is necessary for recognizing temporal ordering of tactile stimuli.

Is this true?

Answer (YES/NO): YES